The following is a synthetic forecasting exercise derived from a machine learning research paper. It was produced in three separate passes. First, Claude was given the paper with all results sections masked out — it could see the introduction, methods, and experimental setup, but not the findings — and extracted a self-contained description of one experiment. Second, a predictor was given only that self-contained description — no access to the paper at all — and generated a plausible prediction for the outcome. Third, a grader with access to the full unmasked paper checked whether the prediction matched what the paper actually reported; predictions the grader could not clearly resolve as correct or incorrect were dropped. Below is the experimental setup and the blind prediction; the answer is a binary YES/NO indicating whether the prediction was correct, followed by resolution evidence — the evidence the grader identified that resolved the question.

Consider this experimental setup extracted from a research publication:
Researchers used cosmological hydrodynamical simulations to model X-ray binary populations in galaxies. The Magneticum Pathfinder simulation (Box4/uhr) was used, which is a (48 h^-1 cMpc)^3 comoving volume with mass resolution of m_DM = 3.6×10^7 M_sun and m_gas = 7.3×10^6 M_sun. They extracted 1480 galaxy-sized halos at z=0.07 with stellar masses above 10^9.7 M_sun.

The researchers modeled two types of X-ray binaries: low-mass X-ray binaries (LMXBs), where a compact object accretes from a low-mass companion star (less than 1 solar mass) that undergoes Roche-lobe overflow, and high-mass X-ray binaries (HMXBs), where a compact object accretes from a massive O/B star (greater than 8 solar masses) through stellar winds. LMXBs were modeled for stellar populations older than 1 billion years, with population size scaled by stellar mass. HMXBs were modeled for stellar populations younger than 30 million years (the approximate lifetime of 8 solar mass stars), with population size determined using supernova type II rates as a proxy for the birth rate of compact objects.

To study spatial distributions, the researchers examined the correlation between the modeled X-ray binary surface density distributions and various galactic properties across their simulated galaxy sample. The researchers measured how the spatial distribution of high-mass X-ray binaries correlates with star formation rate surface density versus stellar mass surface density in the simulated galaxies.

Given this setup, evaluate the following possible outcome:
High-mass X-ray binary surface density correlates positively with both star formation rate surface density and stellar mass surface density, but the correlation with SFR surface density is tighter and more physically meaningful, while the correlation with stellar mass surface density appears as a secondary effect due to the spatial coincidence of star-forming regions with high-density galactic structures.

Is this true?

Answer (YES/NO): YES